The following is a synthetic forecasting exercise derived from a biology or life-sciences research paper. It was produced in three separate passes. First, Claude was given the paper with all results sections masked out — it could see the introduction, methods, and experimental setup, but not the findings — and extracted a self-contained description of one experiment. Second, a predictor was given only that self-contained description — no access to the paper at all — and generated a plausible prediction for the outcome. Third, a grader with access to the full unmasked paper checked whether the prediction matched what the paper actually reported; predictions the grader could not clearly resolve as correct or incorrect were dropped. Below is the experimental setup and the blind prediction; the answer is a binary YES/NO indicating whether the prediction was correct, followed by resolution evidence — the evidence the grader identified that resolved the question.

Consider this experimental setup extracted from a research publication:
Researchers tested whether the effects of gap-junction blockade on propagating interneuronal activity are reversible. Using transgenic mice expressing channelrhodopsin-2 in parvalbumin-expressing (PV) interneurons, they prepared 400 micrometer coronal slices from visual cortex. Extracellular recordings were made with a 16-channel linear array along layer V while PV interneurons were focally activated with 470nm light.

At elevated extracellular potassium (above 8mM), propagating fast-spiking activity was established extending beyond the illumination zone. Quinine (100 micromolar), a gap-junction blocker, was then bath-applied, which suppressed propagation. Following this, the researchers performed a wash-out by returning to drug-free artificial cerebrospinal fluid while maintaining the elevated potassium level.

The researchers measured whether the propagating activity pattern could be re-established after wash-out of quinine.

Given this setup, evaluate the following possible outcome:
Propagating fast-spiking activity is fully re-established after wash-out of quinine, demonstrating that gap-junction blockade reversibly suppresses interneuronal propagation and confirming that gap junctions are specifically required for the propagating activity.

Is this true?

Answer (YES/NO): YES